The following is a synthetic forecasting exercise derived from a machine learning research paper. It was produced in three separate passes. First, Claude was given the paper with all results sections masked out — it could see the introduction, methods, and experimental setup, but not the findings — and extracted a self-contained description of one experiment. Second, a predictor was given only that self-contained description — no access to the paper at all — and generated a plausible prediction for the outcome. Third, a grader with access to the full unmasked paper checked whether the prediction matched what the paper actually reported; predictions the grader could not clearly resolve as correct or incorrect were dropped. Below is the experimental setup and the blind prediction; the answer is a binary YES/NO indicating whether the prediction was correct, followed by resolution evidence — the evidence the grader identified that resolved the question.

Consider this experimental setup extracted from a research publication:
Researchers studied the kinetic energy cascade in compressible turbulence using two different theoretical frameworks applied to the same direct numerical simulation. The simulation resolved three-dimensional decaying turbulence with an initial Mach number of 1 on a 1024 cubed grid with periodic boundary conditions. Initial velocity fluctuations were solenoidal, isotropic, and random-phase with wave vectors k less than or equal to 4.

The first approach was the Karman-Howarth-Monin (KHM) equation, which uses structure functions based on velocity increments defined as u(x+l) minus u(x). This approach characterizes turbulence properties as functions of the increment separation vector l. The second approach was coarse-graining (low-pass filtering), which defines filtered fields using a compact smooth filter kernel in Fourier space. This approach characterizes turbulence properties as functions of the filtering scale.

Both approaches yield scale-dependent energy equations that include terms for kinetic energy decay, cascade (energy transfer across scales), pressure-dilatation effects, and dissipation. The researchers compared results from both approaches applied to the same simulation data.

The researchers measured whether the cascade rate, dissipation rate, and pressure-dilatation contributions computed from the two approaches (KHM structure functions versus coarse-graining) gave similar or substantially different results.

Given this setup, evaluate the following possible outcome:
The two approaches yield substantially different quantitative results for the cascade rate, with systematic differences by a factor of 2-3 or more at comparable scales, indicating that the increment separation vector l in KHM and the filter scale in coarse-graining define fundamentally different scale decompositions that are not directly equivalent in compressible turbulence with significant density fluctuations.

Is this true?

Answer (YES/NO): NO